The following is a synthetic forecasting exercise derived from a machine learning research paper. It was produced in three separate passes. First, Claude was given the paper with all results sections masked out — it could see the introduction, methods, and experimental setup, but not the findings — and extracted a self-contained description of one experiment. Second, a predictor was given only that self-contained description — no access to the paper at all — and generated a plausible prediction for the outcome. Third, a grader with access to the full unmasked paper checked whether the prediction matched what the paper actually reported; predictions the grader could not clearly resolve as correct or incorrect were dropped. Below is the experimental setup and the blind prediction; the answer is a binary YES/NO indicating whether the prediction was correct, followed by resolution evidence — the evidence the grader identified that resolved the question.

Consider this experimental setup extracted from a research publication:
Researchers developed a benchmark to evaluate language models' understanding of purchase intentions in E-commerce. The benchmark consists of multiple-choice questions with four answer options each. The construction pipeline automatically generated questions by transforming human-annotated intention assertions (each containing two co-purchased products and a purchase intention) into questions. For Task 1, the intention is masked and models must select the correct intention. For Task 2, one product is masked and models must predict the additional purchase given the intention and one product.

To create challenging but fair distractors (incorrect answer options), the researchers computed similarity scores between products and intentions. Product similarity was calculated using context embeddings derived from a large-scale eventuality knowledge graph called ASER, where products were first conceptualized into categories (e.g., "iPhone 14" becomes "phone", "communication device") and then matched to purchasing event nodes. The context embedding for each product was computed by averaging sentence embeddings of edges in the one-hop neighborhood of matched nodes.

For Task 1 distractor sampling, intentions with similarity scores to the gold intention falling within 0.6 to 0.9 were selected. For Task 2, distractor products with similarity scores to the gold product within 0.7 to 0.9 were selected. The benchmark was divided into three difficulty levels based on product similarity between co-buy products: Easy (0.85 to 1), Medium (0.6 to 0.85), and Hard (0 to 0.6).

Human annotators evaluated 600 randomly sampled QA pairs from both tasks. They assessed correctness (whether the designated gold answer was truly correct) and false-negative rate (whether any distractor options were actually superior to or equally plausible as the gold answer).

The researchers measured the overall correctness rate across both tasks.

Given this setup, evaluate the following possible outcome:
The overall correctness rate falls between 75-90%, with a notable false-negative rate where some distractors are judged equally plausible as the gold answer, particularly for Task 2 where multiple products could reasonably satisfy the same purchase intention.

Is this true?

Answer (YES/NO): NO